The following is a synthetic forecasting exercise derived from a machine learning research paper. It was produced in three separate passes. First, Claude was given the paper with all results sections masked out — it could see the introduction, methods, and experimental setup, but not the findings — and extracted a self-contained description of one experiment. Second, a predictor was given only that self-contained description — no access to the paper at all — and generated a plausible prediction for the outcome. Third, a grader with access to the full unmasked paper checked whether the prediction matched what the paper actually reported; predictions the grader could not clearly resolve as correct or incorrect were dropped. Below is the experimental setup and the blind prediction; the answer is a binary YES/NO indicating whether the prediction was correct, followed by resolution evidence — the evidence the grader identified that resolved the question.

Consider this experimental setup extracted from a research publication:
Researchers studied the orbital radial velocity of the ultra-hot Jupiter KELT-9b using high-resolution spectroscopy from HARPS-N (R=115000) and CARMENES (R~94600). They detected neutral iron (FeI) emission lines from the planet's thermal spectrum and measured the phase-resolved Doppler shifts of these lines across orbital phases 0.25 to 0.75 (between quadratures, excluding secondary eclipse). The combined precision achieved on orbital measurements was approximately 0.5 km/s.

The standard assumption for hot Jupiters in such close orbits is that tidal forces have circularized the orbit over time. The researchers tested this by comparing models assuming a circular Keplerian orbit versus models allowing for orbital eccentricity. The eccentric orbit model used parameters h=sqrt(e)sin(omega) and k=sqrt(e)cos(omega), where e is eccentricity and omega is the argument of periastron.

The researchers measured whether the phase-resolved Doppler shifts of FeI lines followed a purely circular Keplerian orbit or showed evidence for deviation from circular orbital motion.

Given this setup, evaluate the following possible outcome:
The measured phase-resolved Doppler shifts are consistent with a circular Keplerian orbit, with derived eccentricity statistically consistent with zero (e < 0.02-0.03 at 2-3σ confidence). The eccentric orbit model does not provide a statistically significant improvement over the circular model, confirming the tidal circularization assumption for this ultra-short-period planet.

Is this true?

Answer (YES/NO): NO